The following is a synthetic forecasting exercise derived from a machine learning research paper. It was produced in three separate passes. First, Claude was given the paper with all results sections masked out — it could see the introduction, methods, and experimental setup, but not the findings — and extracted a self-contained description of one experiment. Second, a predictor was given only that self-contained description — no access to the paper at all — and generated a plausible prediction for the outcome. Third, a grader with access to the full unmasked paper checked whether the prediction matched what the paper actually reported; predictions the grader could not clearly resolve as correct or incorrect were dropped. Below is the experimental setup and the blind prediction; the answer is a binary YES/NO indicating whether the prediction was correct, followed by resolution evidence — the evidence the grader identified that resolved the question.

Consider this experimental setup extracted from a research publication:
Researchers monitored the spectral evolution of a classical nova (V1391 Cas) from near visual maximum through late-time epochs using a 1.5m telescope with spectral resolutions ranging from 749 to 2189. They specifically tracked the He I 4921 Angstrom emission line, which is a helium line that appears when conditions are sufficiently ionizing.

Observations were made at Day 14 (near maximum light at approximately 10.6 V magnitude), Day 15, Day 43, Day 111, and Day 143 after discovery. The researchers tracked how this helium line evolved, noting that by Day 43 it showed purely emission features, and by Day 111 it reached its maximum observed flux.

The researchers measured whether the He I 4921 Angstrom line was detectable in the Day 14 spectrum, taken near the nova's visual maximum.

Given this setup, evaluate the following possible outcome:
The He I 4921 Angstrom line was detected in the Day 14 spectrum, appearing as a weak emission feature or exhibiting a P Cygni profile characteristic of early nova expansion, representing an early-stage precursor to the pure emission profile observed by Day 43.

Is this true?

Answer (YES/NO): NO